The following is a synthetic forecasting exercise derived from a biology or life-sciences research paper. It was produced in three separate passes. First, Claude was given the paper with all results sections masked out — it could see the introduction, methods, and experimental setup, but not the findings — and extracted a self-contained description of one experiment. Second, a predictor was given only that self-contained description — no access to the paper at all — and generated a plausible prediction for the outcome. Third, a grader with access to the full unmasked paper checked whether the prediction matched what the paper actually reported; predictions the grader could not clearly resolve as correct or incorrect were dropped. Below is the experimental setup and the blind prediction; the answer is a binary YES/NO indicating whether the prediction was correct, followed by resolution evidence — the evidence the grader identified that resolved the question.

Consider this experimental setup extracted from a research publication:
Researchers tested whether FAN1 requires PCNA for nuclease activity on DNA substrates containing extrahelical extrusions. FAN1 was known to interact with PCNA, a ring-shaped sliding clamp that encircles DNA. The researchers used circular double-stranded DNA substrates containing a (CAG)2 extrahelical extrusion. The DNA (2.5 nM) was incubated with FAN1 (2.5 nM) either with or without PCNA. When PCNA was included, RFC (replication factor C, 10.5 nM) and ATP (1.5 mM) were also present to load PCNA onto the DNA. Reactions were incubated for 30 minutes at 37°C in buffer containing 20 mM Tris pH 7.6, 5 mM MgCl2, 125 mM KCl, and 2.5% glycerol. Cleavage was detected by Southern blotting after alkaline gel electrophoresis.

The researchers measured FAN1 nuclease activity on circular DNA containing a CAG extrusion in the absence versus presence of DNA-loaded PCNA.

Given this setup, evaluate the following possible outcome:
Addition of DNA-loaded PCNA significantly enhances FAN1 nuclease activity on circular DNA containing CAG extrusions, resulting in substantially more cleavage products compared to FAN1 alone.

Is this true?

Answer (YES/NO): YES